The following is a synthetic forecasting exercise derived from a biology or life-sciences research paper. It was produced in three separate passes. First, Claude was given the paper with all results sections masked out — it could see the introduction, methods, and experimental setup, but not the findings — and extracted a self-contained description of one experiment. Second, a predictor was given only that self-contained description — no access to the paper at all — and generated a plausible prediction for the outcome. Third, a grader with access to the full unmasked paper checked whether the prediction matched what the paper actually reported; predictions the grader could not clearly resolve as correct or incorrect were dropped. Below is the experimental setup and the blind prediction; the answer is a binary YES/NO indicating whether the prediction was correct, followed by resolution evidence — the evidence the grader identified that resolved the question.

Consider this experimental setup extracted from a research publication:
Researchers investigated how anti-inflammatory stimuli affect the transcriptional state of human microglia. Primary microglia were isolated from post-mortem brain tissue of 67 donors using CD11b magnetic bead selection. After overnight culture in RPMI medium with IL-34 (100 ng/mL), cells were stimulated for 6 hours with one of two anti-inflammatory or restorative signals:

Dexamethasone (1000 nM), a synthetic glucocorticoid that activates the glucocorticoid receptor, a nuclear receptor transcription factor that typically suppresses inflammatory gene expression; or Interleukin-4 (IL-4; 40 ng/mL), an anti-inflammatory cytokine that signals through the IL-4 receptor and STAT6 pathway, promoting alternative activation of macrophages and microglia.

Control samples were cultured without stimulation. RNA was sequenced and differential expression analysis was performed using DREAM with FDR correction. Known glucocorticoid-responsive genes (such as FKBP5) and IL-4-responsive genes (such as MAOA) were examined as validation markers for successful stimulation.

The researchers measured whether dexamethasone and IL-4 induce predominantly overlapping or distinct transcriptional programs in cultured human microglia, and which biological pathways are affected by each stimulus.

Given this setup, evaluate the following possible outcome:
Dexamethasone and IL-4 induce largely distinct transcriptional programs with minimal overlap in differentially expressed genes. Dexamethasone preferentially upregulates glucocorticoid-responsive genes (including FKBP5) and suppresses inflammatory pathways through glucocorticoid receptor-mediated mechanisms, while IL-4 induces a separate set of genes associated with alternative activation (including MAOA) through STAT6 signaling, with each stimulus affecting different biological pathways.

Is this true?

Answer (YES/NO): NO